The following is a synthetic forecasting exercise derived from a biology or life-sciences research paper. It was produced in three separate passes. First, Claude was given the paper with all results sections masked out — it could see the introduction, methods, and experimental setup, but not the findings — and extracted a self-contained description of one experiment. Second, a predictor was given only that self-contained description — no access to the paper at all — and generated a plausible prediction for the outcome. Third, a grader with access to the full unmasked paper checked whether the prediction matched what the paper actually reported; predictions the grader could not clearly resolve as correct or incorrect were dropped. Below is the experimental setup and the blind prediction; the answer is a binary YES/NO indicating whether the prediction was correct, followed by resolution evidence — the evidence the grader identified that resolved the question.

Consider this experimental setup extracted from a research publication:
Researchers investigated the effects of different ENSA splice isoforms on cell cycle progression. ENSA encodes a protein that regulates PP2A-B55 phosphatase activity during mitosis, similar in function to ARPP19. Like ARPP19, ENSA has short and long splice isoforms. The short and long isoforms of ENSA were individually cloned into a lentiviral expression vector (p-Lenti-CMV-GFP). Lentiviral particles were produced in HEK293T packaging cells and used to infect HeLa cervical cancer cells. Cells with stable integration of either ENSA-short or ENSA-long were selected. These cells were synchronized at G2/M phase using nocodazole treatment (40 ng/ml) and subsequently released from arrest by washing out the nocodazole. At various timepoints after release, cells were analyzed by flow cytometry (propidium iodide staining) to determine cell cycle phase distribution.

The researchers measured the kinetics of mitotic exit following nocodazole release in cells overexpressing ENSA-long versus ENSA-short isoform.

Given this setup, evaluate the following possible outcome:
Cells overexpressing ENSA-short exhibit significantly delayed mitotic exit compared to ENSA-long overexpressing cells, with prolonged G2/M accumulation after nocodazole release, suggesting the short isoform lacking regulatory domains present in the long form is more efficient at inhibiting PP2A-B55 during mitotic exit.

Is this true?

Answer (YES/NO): YES